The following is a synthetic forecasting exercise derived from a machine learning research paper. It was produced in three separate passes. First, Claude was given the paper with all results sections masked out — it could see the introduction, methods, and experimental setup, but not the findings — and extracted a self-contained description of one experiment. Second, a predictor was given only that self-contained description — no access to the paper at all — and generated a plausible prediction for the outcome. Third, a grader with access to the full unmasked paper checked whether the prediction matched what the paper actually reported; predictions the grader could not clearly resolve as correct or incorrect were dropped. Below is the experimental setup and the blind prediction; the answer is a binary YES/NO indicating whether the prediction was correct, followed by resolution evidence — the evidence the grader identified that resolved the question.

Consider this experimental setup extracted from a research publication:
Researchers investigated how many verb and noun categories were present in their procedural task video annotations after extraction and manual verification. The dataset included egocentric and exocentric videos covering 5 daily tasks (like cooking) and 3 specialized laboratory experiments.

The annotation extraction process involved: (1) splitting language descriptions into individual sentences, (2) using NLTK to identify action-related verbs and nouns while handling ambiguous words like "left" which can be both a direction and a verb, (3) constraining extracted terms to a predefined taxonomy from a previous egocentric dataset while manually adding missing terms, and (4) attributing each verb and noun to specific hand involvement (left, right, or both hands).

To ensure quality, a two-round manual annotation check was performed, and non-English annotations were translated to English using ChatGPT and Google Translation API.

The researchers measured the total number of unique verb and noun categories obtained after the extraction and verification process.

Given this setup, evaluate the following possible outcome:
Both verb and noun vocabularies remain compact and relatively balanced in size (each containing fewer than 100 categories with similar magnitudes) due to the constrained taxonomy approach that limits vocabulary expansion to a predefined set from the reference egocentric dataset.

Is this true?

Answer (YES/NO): NO